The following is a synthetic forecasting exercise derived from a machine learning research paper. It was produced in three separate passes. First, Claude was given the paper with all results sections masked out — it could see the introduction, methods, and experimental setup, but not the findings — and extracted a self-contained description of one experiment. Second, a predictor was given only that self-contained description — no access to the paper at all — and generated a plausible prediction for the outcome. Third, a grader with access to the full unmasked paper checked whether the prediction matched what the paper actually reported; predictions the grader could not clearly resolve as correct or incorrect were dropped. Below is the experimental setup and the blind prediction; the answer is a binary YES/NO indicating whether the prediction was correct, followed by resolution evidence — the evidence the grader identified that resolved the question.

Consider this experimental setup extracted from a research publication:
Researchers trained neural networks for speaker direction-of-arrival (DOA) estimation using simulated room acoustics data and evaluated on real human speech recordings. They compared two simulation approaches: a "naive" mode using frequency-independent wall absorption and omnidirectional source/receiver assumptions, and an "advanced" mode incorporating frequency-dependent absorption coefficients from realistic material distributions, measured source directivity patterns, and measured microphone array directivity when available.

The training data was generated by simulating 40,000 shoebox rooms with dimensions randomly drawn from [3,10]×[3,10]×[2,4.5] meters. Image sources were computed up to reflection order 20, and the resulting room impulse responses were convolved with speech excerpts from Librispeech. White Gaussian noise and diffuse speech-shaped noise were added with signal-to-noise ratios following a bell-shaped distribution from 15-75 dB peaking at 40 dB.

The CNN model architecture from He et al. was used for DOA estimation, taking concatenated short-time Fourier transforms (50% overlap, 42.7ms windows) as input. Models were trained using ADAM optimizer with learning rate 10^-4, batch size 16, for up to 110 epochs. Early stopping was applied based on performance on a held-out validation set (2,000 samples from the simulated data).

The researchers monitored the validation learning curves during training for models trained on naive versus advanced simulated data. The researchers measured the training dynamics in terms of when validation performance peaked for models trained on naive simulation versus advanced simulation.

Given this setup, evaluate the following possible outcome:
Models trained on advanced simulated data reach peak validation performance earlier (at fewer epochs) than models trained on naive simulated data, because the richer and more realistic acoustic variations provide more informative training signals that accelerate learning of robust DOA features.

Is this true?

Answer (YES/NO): YES